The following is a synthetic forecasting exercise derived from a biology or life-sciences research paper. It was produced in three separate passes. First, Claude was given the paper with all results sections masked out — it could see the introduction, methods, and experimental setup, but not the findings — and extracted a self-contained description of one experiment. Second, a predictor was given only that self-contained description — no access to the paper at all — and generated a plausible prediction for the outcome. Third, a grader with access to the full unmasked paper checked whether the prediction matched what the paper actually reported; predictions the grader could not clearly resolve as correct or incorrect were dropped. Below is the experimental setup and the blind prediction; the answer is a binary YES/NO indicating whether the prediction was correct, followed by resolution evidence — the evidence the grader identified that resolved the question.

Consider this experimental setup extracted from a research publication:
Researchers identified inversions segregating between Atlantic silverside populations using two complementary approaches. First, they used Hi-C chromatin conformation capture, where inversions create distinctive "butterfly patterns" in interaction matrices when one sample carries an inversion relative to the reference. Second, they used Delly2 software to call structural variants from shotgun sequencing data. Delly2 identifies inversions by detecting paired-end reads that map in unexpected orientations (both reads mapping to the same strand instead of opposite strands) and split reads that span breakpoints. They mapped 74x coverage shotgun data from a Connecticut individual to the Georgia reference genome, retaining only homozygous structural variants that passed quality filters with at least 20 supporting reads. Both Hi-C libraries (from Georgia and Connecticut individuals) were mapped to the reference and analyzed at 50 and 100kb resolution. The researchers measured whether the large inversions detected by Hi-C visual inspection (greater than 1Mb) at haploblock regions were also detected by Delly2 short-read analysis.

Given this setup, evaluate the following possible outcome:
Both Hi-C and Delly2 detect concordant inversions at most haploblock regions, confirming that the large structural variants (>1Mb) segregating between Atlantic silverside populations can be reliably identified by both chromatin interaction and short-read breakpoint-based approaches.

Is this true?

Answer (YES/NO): YES